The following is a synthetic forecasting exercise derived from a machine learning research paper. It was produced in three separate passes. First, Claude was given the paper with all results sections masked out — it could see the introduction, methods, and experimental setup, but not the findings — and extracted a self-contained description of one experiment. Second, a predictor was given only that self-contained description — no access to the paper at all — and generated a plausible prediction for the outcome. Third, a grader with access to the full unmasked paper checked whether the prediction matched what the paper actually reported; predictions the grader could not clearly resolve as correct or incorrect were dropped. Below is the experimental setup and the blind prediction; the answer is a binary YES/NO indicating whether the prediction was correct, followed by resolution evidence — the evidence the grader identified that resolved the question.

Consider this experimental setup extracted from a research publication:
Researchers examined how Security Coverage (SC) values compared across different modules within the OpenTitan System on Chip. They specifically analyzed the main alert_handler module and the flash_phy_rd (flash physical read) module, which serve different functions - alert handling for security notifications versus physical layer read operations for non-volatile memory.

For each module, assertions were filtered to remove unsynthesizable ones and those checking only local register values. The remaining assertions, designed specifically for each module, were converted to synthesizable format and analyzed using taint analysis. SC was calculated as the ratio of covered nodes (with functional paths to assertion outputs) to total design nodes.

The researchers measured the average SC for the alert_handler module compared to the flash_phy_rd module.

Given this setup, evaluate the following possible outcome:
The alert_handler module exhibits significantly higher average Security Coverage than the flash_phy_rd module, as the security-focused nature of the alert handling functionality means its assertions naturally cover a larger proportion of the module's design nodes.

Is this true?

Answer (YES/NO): YES